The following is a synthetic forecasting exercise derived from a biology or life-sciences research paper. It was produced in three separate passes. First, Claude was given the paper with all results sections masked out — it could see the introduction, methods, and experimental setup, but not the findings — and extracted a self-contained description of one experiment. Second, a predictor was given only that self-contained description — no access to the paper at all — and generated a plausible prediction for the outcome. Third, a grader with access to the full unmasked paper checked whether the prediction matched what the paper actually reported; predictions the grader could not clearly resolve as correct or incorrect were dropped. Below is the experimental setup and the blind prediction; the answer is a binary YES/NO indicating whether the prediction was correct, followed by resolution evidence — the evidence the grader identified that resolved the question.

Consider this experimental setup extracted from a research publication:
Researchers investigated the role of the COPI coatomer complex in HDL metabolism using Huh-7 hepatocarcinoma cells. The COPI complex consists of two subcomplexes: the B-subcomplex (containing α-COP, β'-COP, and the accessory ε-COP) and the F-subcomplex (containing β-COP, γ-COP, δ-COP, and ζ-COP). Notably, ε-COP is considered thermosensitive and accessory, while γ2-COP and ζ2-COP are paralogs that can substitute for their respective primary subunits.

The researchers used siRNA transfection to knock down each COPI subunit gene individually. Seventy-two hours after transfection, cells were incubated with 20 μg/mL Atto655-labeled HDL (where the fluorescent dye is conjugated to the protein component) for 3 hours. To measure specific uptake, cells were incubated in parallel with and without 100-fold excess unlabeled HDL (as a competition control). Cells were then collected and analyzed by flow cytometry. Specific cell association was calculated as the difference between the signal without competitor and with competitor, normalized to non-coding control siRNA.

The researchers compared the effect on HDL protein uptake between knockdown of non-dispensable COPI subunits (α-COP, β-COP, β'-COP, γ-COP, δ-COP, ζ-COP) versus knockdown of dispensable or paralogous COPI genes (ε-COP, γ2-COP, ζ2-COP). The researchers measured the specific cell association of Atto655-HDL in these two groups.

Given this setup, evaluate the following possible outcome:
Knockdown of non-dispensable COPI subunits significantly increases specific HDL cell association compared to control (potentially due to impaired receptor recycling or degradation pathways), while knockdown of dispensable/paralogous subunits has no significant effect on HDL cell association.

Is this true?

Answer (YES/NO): NO